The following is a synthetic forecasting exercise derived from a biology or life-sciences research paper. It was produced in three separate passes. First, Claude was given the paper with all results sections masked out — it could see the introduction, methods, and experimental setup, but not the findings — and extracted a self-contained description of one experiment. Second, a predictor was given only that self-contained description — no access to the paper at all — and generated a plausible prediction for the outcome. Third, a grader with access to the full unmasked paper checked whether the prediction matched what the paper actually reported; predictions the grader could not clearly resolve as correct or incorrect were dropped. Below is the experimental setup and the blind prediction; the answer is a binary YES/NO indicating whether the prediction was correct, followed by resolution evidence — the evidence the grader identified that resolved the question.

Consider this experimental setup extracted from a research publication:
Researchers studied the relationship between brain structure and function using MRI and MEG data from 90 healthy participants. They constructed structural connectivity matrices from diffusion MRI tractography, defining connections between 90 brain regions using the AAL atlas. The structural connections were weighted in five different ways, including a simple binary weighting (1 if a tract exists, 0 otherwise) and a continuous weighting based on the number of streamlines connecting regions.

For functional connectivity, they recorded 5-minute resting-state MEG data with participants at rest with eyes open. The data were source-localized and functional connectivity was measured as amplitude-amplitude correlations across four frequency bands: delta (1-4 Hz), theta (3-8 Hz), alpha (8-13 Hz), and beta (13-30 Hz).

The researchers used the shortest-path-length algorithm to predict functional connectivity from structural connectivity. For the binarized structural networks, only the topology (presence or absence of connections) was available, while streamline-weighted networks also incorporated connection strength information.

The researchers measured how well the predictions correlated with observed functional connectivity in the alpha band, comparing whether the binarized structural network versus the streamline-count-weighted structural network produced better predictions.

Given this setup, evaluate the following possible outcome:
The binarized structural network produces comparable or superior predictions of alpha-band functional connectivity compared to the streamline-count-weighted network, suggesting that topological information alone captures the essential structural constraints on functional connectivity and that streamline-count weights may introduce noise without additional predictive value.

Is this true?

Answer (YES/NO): NO